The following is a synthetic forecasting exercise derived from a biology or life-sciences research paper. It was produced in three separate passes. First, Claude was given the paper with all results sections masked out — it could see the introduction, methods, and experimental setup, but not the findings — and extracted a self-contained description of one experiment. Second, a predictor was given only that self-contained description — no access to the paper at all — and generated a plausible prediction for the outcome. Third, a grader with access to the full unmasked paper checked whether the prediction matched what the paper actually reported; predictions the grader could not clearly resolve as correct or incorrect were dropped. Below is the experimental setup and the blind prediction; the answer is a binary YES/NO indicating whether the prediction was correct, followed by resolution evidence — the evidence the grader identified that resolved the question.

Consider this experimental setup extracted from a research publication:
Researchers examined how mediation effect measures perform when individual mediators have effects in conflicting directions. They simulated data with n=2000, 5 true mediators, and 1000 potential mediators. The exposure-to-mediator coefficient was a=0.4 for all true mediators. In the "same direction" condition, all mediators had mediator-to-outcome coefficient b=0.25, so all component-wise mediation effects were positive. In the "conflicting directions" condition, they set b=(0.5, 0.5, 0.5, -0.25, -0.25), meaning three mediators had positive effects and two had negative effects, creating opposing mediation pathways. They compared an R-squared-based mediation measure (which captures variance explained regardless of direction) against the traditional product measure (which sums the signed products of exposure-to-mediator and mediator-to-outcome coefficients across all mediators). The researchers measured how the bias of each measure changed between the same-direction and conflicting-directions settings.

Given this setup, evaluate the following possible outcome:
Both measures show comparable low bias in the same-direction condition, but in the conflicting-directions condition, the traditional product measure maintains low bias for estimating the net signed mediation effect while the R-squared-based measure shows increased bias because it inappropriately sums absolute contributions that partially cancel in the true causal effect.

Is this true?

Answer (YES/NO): NO